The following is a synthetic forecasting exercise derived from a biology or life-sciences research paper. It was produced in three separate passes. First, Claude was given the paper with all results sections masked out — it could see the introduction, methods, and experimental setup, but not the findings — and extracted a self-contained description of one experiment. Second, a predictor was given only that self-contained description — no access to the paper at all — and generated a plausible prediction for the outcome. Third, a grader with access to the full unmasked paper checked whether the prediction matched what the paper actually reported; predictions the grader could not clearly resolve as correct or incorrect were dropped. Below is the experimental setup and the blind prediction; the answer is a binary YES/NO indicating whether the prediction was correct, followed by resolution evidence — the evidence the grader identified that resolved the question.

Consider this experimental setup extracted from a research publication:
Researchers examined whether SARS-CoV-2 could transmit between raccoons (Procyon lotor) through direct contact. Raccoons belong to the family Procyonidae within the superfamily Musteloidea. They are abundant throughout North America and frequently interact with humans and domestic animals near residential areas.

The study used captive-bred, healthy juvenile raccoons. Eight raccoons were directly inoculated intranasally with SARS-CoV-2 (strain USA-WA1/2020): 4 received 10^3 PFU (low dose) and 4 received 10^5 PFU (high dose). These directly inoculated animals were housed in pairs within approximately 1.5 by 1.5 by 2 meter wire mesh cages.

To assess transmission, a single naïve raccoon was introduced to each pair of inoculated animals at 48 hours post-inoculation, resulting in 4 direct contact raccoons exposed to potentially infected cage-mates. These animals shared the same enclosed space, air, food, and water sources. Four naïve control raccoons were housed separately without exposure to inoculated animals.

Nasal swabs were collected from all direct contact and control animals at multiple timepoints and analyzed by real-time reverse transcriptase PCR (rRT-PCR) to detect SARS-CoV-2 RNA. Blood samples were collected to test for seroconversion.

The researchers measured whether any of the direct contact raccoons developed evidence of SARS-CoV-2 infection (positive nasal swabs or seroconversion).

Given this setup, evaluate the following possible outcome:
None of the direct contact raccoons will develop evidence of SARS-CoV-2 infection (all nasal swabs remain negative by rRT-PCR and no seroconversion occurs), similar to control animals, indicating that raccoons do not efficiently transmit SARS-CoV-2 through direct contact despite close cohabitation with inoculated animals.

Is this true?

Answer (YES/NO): YES